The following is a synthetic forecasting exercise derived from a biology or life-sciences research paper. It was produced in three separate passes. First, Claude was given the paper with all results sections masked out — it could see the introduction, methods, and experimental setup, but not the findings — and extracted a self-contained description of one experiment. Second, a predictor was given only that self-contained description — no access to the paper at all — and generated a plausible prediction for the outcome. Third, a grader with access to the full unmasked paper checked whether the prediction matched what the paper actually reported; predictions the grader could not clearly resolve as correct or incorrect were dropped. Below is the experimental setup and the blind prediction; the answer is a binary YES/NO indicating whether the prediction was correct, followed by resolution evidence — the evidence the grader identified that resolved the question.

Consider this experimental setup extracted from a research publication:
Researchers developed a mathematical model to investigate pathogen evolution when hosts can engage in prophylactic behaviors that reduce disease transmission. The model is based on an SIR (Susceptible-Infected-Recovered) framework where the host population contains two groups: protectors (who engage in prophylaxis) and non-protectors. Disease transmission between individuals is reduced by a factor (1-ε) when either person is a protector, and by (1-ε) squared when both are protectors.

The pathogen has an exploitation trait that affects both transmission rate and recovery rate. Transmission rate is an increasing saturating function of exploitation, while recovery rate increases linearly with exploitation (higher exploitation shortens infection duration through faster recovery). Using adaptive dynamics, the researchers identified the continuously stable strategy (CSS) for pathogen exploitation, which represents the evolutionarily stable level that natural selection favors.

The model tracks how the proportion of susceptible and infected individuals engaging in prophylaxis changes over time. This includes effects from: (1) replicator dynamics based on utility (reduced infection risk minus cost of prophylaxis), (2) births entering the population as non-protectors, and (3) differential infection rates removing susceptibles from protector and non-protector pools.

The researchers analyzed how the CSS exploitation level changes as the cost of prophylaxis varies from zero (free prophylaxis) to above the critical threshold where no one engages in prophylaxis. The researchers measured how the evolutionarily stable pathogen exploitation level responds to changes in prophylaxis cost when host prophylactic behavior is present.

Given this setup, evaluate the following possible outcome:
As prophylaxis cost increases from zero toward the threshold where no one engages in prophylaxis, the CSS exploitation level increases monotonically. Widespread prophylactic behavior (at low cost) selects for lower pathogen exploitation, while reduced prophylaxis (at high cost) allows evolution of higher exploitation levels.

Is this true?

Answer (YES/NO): NO